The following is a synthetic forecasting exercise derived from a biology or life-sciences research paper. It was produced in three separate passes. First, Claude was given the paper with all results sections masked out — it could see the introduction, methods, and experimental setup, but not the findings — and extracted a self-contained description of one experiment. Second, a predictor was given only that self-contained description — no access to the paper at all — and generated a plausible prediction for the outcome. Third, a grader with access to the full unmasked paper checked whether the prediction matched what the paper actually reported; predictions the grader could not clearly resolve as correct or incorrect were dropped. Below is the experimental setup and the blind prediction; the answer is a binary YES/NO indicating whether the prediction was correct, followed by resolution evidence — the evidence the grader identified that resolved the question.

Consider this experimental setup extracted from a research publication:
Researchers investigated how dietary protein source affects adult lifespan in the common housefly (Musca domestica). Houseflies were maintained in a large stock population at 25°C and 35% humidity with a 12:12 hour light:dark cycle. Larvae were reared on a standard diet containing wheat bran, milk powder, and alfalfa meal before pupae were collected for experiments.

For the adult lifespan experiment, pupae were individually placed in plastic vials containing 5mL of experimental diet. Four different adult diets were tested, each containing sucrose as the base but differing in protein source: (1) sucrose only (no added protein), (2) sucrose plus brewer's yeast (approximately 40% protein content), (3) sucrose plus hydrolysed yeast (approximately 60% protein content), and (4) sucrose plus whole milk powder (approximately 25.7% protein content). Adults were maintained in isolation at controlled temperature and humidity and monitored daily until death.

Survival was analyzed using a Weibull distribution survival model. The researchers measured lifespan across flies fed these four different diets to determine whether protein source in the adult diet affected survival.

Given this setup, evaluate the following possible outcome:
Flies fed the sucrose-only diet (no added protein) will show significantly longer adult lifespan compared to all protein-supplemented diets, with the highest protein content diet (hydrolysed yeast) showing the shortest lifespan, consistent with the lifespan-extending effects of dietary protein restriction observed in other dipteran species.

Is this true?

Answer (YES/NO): NO